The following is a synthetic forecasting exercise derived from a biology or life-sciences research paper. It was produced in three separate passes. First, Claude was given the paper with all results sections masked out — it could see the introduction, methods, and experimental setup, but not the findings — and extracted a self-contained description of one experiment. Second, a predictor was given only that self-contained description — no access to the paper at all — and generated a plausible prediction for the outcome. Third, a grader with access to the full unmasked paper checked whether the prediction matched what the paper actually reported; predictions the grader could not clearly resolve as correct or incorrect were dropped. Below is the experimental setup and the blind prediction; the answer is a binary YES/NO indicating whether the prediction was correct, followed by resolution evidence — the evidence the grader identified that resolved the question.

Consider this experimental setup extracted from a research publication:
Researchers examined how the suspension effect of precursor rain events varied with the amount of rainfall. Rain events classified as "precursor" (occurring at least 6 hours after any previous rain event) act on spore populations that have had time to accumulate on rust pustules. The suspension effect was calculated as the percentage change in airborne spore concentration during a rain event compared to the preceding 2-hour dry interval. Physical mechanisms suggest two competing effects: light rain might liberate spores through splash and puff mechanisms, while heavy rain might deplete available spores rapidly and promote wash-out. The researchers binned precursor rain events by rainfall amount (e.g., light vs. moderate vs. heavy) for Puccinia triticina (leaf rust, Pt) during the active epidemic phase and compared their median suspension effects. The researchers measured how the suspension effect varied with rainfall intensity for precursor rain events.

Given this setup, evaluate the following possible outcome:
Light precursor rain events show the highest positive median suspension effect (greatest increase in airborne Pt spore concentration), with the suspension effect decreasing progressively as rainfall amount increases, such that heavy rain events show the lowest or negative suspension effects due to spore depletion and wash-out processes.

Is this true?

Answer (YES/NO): NO